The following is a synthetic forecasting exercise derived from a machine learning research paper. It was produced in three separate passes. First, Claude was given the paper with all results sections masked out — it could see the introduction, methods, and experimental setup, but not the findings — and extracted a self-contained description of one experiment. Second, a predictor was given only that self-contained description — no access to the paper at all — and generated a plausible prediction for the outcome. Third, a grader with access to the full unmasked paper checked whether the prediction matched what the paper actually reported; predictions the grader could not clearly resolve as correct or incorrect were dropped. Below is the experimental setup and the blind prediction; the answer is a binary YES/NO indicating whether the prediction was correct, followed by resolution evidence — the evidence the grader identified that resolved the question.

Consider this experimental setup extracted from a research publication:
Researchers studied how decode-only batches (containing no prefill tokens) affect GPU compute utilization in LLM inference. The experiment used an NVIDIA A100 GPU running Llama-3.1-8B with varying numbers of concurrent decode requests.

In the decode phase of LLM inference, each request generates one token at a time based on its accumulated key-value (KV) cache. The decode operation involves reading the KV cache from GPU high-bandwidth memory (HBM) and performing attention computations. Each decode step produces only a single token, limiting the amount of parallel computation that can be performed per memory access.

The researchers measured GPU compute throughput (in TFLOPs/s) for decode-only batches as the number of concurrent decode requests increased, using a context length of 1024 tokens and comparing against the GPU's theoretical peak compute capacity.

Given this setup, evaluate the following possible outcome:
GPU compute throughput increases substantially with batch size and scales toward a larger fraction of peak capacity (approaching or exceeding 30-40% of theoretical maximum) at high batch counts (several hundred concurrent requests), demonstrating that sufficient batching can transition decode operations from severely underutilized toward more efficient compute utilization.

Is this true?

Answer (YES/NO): NO